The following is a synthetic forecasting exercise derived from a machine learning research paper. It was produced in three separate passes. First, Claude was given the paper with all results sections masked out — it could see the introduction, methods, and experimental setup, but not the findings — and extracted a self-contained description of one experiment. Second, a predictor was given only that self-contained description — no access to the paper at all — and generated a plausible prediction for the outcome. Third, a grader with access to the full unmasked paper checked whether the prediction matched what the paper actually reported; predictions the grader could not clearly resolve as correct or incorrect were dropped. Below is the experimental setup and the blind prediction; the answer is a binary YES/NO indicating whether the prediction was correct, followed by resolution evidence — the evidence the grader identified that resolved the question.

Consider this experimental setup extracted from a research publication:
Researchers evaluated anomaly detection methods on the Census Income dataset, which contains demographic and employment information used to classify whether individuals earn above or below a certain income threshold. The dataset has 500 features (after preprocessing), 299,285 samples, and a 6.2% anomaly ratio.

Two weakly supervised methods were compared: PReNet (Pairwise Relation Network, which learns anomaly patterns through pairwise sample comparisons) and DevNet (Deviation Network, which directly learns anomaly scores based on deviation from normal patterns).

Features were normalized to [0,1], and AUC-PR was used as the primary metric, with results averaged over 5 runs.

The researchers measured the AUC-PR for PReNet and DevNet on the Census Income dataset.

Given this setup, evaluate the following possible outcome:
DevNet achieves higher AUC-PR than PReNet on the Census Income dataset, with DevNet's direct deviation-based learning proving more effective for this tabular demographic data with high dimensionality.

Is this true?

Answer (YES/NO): YES